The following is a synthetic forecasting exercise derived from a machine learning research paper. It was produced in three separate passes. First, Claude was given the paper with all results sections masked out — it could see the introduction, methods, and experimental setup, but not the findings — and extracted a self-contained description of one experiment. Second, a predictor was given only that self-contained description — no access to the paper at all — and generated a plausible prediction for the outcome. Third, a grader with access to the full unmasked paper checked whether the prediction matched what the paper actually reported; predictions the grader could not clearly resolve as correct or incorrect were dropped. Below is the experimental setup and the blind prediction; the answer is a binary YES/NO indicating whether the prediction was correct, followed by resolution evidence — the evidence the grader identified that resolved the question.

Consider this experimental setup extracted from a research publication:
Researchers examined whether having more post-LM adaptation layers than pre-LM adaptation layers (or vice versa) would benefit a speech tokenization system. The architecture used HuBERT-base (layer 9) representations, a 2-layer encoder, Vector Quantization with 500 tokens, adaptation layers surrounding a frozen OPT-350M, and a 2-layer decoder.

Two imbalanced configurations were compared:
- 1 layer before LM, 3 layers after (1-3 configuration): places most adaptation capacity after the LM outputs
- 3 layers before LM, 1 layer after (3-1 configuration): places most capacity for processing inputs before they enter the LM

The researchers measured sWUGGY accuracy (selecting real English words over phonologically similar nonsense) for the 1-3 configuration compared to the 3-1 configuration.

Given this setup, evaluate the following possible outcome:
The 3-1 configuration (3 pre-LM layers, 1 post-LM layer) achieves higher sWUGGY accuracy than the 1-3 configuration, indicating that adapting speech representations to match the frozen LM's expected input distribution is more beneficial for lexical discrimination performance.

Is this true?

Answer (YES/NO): YES